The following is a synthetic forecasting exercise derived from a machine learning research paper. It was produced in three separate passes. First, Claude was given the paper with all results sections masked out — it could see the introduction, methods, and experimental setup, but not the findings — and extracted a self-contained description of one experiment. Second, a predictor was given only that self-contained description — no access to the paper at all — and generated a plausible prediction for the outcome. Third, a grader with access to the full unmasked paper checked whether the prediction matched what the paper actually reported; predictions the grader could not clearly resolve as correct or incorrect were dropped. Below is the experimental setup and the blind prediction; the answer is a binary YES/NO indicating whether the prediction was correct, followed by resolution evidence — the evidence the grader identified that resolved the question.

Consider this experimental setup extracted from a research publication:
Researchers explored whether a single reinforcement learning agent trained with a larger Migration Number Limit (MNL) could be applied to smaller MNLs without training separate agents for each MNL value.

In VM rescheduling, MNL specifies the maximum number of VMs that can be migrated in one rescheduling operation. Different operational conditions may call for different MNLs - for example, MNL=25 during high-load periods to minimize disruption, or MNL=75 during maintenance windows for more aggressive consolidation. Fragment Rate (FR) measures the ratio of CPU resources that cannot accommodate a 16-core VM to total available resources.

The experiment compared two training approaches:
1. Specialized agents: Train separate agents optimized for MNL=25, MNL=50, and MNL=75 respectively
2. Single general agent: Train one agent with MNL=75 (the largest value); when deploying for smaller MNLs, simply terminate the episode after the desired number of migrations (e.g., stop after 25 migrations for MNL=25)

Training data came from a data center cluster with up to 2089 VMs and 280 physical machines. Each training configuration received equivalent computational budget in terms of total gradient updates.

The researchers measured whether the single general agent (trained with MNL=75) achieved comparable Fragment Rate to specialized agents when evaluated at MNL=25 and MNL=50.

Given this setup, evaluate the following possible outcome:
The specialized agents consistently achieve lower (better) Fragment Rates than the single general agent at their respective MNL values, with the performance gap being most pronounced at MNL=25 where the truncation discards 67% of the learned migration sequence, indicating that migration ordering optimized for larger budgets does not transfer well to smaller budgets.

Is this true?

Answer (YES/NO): NO